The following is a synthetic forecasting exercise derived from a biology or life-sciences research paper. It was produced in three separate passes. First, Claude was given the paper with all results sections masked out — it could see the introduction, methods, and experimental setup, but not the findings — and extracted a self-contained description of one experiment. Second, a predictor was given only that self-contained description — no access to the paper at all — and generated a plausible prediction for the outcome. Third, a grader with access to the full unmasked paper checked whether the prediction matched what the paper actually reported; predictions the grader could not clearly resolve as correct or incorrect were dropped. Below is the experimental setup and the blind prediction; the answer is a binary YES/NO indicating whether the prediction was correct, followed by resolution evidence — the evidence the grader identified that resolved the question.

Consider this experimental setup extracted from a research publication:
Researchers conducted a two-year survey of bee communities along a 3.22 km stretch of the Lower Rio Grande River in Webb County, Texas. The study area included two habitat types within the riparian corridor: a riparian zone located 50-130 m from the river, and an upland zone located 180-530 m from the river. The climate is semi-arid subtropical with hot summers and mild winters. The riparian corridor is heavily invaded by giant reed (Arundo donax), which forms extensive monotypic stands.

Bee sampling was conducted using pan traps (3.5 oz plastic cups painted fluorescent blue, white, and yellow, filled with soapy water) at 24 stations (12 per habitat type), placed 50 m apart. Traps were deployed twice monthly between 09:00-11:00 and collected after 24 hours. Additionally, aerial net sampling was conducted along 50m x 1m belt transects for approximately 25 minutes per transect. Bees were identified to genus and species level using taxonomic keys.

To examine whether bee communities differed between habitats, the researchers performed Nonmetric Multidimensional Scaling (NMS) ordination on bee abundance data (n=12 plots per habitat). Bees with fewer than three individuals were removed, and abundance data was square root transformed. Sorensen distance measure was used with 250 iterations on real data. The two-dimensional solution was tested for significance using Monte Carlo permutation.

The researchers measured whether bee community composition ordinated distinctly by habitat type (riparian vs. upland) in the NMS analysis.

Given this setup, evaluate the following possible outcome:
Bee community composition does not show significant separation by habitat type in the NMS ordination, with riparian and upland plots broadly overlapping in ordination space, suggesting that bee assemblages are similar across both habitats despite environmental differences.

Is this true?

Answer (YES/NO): YES